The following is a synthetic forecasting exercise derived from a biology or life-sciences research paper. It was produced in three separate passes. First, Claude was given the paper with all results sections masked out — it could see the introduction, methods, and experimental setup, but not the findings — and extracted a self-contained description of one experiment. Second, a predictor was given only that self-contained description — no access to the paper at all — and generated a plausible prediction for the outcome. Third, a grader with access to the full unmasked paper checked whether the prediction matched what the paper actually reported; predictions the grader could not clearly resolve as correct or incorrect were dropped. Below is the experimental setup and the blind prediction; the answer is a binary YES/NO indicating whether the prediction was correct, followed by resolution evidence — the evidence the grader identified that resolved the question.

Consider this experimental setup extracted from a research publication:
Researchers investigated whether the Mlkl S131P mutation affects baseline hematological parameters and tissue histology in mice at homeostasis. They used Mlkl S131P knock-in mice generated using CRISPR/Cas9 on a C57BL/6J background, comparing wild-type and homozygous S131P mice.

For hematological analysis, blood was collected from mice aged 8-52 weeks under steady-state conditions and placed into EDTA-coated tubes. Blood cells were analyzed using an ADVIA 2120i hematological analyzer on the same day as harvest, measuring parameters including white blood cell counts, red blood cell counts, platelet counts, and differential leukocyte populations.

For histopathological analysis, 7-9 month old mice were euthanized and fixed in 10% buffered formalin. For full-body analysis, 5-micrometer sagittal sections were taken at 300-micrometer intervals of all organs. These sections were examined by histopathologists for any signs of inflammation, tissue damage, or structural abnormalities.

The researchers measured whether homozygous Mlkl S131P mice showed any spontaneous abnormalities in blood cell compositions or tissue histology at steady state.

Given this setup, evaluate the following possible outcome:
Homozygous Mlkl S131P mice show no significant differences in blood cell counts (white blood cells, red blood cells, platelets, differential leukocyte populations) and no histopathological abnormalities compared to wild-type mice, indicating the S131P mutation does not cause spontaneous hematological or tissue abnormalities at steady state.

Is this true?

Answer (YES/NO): NO